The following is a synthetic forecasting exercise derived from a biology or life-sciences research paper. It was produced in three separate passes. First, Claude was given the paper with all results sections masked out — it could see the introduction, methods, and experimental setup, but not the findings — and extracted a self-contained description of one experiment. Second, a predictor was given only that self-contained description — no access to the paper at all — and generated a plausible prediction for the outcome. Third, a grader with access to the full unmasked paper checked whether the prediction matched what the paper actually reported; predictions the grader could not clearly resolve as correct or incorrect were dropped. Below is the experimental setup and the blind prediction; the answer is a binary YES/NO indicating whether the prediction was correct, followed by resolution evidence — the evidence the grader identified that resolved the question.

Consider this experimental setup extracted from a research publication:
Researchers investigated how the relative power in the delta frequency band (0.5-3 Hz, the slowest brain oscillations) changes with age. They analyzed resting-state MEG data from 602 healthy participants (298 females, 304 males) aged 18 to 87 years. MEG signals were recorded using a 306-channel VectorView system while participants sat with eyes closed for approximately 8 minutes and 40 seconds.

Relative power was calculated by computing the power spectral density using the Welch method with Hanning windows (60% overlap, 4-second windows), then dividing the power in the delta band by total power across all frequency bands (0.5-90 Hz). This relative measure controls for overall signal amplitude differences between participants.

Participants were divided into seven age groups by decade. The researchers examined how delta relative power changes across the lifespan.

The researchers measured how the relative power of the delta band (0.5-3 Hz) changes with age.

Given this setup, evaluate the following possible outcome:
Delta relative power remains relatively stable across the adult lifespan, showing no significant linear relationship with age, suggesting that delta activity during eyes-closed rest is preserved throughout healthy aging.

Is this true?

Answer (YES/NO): NO